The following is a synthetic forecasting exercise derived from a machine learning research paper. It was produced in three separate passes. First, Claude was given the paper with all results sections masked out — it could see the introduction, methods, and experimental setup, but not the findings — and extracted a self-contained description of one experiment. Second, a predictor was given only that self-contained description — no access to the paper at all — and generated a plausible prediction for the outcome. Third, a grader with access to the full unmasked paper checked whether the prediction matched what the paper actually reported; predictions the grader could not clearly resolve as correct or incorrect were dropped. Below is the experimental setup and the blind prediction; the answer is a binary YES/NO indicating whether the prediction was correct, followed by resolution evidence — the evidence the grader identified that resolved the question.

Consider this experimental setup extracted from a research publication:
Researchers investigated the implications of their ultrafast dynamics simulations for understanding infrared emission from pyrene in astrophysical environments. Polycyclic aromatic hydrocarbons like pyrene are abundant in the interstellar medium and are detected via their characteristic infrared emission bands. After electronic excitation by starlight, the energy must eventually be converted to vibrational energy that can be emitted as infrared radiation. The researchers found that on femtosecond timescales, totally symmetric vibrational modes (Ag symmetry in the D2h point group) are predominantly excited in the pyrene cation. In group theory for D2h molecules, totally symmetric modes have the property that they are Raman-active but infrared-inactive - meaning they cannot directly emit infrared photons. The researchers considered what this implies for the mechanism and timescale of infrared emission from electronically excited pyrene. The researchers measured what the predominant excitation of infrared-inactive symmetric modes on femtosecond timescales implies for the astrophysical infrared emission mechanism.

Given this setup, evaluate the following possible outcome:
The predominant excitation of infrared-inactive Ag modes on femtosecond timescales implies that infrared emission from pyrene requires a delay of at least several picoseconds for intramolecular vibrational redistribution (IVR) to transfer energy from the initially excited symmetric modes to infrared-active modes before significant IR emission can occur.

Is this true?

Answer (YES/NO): NO